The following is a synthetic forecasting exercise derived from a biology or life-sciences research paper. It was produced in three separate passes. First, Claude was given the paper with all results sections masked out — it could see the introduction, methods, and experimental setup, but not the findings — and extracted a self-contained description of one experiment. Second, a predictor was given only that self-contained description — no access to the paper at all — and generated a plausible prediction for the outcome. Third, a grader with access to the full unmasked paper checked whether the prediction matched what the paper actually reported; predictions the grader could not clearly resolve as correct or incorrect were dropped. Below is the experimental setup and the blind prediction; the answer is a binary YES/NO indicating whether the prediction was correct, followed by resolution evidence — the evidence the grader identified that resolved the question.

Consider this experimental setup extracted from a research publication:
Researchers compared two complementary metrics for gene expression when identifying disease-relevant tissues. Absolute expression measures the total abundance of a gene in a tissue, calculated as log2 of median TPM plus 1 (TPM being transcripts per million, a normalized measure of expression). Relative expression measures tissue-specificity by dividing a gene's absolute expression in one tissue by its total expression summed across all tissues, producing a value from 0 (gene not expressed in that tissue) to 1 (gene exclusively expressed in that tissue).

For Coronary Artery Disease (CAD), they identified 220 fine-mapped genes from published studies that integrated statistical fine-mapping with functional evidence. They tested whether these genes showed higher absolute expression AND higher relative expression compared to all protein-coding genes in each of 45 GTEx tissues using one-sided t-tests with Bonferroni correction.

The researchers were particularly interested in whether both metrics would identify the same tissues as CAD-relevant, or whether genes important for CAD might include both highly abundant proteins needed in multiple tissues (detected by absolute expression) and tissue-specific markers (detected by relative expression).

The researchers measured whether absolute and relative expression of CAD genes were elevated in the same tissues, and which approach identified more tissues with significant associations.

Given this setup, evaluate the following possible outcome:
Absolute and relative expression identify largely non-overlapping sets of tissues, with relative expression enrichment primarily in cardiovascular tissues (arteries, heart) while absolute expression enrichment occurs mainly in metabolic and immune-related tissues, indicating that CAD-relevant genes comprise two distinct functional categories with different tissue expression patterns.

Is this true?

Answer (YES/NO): NO